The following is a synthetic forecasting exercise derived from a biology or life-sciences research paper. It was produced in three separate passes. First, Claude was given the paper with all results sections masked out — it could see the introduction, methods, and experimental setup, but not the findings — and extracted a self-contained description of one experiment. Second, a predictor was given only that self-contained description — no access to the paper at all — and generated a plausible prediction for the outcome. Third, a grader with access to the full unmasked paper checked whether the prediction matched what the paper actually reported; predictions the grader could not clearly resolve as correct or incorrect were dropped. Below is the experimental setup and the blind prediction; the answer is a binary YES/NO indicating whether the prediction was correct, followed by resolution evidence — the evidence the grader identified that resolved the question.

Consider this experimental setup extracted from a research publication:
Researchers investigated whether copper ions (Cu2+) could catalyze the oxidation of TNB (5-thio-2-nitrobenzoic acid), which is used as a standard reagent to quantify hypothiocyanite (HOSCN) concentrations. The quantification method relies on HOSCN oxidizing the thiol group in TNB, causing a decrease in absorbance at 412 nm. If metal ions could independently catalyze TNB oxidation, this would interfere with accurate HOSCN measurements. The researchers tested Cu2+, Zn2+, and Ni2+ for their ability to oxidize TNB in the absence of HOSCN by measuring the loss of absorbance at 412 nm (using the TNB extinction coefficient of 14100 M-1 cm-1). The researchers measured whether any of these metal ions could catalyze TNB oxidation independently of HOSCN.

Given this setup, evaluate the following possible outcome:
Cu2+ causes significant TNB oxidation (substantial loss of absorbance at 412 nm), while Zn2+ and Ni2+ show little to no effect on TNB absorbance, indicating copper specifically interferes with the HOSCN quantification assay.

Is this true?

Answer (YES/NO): NO